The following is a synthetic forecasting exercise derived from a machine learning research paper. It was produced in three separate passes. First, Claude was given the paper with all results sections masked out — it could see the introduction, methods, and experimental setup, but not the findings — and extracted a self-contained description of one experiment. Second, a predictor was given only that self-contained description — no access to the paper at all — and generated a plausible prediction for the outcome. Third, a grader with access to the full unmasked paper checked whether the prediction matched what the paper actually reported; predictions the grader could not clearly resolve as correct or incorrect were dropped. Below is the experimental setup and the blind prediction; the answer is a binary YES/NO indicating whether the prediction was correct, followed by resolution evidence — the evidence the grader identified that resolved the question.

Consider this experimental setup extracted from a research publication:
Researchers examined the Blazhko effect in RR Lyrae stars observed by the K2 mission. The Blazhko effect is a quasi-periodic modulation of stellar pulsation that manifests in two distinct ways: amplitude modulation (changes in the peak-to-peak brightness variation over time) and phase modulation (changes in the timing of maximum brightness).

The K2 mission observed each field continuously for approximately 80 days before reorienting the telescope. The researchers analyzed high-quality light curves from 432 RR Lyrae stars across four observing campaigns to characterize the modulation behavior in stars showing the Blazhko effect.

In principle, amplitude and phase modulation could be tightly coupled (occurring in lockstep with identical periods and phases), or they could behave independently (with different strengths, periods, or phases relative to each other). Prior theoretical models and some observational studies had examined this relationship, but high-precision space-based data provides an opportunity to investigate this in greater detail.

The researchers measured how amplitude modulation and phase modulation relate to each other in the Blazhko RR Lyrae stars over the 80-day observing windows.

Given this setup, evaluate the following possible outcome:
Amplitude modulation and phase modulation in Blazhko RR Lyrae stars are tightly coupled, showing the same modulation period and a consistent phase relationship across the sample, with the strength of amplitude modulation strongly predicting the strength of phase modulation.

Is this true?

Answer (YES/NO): NO